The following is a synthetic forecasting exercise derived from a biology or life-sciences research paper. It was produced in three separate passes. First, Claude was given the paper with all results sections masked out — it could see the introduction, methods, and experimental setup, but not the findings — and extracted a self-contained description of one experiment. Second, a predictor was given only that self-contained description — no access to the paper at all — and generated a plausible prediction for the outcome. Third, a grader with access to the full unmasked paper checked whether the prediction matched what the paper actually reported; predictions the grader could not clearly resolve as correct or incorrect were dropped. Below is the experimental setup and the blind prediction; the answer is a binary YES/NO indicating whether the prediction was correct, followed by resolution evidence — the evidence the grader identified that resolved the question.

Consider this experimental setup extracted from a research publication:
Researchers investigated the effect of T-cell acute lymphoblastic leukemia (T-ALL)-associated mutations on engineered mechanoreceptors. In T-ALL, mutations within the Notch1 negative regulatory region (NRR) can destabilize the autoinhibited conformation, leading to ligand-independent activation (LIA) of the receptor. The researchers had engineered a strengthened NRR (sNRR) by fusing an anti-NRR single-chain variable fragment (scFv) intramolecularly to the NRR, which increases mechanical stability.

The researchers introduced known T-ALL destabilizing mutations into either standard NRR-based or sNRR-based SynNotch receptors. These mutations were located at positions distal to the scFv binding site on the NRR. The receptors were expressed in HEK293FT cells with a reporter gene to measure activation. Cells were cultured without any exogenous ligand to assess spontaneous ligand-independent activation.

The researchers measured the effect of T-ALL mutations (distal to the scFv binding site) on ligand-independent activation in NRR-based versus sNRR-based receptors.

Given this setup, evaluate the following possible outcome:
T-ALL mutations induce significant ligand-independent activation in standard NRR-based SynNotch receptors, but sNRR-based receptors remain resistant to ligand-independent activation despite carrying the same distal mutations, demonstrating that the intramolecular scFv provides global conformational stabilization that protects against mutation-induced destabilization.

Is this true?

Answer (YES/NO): YES